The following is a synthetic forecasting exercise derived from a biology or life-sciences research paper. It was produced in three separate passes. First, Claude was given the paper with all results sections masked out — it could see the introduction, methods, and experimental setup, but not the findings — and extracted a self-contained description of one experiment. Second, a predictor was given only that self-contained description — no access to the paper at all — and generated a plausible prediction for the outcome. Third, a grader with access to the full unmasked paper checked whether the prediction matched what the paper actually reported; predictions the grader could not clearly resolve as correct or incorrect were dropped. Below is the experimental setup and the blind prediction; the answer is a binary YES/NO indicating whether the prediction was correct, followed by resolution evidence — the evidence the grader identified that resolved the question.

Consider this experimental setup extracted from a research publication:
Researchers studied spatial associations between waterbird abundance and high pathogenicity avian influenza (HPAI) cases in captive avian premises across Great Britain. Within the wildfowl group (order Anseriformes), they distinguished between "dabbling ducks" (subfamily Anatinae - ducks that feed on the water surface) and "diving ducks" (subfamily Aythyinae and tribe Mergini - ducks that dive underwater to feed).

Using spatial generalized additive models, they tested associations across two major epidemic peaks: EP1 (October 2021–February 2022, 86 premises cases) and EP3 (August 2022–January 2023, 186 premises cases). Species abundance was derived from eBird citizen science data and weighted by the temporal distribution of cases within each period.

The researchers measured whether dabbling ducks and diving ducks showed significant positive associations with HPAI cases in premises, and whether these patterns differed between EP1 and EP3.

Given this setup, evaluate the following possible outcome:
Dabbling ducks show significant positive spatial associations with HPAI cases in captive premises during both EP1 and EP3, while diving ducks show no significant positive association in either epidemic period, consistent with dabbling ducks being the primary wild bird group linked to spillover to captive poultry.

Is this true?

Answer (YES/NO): NO